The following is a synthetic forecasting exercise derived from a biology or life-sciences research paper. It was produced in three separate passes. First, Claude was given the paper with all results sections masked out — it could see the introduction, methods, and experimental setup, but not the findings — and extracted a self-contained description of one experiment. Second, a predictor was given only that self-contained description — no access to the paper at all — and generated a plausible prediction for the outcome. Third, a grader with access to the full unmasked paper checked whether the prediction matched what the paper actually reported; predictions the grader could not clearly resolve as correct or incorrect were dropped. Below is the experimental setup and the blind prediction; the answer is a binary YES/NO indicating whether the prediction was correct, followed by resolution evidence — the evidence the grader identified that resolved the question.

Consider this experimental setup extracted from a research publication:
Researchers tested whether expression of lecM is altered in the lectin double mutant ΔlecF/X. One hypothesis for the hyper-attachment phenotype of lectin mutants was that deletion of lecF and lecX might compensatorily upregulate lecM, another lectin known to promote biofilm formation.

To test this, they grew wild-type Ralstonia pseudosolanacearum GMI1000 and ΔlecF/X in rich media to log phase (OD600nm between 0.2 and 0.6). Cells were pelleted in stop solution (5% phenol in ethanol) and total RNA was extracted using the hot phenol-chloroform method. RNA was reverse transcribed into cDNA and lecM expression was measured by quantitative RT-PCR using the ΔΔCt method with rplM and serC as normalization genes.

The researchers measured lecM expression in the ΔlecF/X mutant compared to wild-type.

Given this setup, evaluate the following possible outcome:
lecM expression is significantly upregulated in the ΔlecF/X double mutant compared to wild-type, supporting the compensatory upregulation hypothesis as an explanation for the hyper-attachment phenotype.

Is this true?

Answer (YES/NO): NO